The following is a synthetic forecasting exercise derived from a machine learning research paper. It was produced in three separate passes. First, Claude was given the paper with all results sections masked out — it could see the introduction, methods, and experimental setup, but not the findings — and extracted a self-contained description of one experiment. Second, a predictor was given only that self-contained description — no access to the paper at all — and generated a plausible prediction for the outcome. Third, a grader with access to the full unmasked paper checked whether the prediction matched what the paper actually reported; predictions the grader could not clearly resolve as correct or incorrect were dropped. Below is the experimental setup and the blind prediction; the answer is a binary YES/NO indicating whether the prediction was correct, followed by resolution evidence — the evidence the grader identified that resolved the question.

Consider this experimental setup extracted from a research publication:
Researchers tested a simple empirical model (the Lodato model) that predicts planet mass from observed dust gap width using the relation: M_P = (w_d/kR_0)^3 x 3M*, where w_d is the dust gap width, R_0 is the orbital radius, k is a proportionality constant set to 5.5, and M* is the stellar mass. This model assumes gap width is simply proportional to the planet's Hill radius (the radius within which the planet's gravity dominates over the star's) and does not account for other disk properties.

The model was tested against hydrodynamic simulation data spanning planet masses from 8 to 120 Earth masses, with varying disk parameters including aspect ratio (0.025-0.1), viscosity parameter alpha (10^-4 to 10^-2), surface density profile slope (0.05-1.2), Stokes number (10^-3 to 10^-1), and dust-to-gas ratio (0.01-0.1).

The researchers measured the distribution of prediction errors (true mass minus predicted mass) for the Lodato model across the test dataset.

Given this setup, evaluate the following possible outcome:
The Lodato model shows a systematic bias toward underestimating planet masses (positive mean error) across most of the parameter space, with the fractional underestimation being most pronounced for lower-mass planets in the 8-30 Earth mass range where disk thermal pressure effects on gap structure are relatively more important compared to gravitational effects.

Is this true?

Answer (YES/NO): NO